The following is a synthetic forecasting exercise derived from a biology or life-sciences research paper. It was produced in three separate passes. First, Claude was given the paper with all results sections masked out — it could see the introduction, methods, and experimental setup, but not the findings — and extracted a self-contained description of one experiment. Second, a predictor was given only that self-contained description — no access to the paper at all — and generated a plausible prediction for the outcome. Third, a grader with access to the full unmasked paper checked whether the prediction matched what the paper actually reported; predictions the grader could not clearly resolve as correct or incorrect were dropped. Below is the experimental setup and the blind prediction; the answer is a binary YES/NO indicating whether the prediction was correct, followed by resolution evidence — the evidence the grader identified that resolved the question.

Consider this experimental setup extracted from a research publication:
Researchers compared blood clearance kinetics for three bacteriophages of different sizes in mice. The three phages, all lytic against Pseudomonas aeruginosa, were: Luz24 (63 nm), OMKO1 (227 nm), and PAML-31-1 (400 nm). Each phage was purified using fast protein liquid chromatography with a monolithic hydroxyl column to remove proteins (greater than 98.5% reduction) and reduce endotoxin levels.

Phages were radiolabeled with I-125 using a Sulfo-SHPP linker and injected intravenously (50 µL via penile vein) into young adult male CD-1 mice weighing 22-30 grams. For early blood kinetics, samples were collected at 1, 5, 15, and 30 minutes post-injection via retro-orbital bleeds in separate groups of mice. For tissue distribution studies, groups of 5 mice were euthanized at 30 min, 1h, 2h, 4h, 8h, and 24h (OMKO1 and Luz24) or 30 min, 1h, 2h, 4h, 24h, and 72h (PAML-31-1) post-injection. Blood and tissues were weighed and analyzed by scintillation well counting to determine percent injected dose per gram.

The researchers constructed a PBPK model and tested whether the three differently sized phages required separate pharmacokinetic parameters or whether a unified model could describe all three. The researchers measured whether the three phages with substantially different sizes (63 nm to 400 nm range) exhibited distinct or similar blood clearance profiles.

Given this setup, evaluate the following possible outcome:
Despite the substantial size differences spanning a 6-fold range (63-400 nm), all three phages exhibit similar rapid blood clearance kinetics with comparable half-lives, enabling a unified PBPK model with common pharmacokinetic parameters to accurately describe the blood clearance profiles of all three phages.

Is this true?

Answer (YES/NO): NO